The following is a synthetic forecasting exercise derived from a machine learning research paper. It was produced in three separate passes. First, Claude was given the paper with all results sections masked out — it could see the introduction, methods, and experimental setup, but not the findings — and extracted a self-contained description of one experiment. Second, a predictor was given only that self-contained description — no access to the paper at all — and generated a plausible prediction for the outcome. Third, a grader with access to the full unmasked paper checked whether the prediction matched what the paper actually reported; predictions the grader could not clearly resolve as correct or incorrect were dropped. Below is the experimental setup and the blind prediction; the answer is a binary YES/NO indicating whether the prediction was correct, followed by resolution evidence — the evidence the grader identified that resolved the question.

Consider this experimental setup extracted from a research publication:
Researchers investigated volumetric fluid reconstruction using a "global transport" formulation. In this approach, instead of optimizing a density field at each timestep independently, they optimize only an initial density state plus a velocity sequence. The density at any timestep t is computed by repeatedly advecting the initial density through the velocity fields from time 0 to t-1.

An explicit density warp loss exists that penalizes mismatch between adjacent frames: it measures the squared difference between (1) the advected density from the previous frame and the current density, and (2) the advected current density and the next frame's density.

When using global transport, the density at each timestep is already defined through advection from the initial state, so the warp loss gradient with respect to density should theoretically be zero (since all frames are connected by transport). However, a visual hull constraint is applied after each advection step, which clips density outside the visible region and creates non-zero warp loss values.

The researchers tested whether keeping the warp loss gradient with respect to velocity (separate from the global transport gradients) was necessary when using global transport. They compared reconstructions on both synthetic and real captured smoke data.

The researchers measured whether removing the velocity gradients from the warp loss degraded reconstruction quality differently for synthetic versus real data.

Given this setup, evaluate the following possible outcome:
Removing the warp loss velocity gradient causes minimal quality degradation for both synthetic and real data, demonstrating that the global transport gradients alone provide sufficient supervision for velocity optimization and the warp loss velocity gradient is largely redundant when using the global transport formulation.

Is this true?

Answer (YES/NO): NO